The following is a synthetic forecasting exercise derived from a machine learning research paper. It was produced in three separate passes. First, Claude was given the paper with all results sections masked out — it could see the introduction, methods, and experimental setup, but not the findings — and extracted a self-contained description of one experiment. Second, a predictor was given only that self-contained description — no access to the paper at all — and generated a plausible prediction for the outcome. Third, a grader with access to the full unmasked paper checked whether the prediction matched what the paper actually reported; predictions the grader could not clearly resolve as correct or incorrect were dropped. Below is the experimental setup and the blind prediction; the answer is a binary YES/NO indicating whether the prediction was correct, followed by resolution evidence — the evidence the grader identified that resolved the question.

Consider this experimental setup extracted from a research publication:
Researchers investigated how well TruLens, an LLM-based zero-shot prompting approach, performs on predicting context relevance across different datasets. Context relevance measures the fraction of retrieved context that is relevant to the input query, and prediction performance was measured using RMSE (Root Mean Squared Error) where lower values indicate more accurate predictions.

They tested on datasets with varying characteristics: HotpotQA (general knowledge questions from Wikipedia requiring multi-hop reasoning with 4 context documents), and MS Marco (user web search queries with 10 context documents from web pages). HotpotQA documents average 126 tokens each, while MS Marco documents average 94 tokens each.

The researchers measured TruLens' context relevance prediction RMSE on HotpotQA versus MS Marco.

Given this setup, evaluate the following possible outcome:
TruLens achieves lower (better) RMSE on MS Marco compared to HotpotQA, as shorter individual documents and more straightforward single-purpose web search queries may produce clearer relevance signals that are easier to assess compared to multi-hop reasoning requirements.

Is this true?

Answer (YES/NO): YES